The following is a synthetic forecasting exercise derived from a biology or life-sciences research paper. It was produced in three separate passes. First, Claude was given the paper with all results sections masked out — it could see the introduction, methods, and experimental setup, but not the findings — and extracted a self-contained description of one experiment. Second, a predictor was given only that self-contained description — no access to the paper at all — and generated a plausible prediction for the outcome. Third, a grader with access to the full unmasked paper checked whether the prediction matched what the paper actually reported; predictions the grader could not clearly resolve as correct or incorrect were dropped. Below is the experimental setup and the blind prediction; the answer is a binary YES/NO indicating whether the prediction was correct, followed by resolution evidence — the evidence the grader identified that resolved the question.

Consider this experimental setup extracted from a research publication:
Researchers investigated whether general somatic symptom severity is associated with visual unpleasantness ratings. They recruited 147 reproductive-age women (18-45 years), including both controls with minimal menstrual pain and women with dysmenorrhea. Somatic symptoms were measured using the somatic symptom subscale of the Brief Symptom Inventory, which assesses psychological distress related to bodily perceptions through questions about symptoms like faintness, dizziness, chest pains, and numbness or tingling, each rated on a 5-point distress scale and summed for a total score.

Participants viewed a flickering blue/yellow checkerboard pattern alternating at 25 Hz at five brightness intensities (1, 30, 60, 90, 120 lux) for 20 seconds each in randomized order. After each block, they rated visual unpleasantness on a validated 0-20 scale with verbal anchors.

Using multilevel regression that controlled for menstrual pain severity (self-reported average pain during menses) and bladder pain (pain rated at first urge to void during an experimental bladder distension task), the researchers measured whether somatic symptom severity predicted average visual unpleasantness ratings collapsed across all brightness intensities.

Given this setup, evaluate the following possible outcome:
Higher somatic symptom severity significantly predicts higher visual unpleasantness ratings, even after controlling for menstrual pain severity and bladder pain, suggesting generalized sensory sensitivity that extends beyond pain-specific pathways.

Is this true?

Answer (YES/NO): NO